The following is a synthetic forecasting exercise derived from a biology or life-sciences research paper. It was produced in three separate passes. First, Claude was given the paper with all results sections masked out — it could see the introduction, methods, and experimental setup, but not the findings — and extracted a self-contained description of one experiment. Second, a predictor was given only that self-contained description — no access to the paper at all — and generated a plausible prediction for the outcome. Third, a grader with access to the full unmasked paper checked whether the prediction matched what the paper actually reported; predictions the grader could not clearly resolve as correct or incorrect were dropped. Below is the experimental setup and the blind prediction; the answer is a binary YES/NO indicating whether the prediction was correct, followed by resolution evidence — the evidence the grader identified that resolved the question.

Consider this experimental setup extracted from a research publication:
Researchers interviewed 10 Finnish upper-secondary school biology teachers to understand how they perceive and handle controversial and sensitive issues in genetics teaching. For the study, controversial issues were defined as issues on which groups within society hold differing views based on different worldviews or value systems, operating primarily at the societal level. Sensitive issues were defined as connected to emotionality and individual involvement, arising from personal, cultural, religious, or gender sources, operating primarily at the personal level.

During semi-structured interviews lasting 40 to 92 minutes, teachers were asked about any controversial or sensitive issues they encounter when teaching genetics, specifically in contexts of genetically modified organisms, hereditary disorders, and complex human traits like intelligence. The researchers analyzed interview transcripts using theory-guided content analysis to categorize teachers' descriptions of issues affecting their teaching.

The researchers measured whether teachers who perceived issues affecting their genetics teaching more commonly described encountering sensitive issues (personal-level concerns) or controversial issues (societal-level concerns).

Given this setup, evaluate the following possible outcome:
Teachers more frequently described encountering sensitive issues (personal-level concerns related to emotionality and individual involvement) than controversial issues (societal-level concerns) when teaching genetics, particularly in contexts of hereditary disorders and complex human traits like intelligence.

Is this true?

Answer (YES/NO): YES